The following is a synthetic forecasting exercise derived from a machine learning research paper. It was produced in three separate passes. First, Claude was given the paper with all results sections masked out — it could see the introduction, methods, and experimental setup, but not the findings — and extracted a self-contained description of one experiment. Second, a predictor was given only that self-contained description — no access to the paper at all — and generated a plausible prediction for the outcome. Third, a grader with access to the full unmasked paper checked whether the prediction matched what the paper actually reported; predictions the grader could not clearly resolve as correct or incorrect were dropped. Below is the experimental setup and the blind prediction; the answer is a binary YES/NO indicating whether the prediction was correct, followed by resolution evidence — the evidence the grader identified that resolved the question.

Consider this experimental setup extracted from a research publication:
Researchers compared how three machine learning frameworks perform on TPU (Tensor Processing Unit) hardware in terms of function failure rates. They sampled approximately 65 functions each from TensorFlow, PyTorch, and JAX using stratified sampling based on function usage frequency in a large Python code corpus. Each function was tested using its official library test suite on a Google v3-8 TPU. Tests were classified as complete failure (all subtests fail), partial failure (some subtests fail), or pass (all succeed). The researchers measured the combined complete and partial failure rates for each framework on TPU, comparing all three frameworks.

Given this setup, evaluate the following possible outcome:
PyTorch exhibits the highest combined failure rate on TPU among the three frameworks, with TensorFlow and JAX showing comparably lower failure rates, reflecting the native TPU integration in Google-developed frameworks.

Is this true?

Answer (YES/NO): NO